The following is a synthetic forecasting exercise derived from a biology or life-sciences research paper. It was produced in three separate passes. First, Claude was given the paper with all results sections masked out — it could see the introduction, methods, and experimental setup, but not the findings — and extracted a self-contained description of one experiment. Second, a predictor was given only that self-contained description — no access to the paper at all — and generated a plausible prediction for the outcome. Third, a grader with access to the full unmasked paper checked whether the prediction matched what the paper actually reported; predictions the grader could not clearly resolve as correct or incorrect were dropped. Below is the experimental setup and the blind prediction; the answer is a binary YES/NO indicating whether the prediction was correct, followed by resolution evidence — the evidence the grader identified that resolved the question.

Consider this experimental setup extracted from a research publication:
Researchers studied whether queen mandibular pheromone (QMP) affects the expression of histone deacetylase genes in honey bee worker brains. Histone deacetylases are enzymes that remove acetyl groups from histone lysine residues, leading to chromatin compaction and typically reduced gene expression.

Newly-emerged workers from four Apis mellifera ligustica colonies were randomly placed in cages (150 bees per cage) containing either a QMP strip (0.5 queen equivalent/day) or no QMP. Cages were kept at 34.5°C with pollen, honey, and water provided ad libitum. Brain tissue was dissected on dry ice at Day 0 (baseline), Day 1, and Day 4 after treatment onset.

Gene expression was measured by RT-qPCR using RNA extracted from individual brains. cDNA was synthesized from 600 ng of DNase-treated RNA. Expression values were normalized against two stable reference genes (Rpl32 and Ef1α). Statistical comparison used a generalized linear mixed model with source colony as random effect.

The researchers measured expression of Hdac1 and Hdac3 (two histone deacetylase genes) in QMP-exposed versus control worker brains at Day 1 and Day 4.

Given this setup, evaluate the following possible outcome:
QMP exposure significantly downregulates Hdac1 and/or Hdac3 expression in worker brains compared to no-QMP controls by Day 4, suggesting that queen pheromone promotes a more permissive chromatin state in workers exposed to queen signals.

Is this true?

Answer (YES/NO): NO